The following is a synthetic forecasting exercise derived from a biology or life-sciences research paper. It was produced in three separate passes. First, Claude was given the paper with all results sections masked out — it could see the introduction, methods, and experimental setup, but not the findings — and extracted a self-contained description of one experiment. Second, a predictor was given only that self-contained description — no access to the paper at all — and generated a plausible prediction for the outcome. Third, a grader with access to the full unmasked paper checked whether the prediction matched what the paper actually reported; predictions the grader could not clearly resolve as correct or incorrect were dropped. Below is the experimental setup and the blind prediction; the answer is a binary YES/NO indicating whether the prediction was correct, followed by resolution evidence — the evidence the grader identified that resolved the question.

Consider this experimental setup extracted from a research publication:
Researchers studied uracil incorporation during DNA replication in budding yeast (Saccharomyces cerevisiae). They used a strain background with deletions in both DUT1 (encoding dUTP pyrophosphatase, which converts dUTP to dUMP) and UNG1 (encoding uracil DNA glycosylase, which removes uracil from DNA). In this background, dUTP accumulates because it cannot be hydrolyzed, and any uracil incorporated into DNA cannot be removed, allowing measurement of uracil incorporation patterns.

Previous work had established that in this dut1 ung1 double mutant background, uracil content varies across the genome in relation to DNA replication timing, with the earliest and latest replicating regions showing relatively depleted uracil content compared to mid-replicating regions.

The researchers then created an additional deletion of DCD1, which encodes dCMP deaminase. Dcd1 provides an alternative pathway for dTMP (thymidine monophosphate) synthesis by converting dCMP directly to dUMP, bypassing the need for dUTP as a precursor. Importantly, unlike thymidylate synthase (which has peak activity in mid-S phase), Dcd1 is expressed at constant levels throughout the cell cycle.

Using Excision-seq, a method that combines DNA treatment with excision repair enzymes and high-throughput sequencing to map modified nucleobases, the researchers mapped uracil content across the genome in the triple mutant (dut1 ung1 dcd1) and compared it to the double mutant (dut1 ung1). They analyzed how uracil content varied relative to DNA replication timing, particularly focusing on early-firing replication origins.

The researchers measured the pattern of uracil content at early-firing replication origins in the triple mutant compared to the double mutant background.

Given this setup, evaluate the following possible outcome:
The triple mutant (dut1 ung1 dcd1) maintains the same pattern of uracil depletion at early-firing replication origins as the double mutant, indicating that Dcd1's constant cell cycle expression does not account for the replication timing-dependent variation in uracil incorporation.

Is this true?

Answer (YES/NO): NO